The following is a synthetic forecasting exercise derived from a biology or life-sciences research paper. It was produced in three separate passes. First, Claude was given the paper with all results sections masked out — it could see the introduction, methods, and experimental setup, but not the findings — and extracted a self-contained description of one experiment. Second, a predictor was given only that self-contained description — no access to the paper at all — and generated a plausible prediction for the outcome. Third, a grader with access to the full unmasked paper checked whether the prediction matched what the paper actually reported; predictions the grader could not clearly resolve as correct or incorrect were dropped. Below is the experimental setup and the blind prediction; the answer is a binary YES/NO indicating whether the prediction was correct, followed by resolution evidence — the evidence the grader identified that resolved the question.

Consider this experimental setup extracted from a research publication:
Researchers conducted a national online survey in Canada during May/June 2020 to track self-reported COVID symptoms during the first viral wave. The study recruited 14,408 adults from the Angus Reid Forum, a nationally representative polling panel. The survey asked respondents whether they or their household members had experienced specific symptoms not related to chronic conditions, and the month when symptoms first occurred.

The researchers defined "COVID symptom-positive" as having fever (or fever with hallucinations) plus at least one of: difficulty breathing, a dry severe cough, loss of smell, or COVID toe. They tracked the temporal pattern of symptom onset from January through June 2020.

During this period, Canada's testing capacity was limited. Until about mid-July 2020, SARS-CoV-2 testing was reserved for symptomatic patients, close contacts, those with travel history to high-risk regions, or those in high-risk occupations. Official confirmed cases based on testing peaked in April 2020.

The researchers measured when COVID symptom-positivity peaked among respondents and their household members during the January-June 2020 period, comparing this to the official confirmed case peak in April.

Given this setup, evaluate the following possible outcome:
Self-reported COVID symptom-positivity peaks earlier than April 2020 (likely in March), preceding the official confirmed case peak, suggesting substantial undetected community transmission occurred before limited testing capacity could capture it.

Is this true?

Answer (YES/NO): YES